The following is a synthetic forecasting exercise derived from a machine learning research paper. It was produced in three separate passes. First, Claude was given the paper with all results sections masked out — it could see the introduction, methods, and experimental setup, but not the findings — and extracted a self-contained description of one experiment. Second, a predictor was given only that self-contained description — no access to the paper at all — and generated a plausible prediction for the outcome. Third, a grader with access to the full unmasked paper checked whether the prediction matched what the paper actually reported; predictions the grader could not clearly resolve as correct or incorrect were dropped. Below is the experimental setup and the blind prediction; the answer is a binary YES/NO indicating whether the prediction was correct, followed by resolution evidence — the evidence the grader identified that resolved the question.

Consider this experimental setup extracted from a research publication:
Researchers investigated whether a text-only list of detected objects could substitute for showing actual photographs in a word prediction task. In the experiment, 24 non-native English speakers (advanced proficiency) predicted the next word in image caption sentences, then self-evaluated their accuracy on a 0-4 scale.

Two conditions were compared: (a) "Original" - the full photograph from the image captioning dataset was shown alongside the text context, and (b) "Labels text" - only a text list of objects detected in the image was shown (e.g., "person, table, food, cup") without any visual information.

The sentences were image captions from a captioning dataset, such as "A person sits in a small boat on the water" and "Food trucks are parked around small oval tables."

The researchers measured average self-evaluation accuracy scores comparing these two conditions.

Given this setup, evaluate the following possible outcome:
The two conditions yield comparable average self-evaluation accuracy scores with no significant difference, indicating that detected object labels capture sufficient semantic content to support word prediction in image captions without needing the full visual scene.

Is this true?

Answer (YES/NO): NO